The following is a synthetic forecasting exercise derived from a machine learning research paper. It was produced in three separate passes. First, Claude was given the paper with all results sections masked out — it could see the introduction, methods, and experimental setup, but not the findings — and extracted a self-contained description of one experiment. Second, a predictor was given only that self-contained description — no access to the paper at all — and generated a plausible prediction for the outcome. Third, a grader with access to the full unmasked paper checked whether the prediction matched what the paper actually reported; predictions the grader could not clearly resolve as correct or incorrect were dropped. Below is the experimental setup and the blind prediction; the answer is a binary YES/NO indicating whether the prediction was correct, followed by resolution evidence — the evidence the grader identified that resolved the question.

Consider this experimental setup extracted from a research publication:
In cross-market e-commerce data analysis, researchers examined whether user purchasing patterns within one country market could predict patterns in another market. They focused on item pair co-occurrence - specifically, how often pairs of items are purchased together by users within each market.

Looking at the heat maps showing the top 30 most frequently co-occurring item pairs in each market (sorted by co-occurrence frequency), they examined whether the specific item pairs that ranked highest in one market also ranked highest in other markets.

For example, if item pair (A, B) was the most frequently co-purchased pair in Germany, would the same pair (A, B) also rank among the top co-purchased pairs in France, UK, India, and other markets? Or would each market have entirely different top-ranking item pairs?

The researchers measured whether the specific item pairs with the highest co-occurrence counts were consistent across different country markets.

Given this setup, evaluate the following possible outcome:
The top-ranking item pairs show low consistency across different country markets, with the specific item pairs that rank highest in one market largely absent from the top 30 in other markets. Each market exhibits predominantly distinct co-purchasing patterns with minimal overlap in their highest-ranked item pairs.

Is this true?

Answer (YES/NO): YES